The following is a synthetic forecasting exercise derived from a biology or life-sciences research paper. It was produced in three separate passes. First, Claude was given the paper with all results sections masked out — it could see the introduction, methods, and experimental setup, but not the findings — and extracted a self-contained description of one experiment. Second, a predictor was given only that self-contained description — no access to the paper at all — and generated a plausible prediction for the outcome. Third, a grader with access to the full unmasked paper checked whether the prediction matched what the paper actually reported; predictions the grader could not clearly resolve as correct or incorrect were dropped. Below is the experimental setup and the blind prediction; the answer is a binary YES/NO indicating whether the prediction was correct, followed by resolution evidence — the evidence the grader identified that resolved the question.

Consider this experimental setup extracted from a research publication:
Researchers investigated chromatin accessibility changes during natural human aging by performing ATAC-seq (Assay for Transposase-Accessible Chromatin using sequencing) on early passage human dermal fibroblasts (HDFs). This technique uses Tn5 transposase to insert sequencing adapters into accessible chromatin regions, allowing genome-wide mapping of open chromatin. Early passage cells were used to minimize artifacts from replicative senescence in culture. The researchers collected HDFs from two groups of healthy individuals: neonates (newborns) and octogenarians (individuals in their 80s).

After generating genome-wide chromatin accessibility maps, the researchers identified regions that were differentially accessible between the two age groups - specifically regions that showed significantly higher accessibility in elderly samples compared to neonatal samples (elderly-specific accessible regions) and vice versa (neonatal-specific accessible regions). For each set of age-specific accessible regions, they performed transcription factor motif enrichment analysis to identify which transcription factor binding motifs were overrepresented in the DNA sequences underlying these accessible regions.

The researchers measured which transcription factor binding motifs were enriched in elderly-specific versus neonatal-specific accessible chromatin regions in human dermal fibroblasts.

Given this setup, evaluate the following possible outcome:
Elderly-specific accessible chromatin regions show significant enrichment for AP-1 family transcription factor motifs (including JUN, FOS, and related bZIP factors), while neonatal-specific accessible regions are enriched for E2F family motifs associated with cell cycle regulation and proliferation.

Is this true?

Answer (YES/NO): NO